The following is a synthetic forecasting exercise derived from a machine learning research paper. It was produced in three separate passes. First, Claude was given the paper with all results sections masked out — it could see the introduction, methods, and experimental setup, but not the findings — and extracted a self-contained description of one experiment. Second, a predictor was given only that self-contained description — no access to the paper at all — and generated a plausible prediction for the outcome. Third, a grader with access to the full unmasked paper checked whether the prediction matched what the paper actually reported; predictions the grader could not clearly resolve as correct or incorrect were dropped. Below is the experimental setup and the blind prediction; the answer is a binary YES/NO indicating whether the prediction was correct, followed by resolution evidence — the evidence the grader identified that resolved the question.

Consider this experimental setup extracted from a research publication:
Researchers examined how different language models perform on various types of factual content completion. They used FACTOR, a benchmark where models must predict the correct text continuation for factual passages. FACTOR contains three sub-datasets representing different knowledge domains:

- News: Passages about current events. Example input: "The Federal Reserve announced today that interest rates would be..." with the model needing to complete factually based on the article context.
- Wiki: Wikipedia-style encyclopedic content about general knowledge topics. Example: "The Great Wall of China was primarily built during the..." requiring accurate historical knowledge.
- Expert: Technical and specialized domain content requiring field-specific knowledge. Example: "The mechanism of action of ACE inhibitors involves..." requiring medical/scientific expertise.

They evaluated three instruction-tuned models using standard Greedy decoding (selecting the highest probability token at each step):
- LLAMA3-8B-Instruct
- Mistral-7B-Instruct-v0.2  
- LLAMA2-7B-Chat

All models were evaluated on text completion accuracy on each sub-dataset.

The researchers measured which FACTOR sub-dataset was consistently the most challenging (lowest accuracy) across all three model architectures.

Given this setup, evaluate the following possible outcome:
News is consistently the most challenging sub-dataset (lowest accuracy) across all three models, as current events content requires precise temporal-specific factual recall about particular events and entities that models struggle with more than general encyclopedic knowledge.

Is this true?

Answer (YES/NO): NO